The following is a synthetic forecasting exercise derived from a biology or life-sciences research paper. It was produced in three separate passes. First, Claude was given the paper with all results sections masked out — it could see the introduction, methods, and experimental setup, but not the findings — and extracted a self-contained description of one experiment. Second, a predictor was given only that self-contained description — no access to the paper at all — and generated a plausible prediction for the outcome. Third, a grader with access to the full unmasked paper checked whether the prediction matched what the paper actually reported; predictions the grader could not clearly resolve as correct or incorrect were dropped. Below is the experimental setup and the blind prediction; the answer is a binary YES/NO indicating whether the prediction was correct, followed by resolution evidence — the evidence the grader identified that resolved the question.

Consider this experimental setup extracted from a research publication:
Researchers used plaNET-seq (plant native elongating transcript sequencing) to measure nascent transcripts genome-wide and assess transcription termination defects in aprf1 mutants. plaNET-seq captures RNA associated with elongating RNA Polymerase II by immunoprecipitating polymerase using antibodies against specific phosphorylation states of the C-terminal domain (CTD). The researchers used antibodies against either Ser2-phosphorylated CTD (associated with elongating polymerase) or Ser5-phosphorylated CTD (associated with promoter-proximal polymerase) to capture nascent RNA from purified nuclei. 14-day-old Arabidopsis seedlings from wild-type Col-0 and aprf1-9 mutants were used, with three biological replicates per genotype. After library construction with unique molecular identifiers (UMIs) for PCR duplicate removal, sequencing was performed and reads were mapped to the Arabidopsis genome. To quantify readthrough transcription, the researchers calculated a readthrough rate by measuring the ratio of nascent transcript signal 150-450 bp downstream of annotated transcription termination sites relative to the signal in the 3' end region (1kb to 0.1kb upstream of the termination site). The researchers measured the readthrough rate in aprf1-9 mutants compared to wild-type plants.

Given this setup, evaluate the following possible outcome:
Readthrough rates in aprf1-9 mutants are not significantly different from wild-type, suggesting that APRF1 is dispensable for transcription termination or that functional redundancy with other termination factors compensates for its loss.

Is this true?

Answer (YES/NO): NO